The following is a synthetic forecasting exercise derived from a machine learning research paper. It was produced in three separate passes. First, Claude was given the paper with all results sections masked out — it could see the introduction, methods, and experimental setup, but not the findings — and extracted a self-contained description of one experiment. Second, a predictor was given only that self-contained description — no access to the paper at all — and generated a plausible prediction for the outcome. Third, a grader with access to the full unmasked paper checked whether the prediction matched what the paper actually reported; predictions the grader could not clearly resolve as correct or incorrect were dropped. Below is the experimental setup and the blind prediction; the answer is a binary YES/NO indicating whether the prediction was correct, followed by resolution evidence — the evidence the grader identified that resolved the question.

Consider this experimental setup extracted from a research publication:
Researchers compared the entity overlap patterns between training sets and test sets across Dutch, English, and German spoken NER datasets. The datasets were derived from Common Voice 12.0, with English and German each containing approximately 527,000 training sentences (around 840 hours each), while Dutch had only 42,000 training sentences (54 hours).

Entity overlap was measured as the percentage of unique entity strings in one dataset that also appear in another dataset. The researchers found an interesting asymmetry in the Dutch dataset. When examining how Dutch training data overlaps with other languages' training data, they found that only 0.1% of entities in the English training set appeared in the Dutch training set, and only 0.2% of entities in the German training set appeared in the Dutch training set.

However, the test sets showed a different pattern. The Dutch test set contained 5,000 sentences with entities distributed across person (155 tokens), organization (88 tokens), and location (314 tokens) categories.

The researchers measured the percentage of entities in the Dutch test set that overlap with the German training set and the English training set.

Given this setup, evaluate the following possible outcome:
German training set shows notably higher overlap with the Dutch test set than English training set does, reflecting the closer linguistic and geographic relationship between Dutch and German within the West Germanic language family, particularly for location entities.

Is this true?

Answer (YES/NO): NO